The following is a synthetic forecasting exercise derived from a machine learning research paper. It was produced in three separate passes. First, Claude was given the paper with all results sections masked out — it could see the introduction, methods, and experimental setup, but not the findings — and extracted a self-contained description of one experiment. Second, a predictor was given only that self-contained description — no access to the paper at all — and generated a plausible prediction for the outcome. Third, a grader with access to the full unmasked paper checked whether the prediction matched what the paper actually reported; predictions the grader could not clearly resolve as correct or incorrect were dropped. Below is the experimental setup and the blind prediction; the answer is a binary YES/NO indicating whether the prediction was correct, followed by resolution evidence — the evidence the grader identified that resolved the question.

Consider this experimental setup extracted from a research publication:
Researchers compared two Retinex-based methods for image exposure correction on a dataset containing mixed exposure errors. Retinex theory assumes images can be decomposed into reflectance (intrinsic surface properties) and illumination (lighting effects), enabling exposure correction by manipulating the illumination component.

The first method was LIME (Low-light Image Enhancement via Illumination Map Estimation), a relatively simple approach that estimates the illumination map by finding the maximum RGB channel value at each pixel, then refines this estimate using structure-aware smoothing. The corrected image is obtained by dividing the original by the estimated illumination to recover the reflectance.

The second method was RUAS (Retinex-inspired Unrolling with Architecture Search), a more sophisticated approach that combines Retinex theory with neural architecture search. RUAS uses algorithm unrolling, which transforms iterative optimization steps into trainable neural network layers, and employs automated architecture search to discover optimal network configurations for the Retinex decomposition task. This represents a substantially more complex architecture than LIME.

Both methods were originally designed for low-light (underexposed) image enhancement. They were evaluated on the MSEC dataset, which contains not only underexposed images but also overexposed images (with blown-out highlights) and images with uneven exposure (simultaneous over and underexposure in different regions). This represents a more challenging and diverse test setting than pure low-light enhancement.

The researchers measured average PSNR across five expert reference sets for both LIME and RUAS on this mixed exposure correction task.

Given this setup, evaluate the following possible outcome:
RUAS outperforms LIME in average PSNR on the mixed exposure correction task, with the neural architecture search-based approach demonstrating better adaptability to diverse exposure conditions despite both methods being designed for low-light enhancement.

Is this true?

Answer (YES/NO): NO